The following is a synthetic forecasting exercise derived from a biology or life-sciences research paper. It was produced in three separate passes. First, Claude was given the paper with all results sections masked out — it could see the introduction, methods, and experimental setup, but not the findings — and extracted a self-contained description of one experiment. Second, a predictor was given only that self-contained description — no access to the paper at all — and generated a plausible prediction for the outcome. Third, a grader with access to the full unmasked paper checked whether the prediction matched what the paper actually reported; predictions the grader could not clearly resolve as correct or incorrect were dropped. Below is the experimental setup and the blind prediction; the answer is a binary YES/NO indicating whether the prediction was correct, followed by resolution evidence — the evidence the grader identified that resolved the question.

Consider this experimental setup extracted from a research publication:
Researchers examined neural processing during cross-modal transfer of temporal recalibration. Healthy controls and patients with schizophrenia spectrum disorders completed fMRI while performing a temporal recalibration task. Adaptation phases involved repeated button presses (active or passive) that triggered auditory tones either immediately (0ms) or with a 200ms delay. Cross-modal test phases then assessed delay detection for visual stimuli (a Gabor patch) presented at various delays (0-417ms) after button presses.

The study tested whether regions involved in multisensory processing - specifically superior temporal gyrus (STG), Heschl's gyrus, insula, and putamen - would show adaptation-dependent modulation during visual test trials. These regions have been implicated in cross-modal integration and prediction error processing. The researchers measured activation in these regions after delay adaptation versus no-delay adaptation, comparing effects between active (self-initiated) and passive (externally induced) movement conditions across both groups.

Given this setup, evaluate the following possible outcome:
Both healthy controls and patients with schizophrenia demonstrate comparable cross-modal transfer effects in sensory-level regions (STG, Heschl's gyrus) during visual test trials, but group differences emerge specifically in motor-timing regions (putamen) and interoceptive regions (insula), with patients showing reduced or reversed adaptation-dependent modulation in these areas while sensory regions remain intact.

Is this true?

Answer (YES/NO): NO